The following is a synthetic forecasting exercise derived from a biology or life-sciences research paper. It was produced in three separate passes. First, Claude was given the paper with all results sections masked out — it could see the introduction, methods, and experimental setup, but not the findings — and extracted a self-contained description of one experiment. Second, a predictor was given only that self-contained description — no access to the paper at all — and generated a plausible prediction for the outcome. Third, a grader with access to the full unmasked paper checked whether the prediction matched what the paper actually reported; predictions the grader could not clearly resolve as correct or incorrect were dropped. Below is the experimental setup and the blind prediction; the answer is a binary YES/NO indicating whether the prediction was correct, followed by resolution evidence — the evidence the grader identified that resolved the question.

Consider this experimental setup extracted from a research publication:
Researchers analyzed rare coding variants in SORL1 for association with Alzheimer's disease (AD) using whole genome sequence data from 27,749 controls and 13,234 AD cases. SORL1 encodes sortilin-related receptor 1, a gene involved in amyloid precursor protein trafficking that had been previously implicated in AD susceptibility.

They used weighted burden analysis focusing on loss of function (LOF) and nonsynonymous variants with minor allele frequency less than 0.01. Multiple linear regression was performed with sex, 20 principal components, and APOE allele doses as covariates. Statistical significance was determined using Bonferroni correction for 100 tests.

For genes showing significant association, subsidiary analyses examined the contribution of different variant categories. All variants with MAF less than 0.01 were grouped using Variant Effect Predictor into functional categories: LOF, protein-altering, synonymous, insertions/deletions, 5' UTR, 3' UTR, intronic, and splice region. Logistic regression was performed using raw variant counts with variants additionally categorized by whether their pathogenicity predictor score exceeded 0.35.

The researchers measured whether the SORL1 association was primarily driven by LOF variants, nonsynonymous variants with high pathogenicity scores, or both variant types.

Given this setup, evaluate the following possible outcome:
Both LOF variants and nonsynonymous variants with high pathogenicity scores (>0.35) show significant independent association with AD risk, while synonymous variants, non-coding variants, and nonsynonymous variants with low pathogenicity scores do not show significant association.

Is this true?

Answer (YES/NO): NO